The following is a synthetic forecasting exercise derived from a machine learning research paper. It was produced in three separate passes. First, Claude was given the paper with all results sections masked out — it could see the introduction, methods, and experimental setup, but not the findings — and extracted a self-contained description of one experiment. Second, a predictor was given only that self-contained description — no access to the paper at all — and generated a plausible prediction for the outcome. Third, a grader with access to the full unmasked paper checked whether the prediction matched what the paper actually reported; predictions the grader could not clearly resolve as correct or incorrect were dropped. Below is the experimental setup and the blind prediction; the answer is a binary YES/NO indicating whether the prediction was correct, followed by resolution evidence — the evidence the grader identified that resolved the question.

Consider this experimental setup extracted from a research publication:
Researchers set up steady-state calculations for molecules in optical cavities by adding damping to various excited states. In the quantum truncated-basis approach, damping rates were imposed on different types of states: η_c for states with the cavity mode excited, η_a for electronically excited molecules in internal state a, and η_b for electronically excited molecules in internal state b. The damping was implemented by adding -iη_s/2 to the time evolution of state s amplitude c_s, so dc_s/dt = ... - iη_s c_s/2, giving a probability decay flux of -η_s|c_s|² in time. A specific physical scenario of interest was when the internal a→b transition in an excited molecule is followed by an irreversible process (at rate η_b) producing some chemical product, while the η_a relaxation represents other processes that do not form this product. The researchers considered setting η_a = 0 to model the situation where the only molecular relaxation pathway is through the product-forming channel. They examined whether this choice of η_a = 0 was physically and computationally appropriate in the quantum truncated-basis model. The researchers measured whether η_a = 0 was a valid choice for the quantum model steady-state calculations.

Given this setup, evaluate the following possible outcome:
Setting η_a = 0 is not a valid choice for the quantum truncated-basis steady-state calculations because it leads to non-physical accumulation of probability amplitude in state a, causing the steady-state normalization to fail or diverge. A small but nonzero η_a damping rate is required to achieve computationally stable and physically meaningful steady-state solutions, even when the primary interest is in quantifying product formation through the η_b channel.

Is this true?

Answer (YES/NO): NO